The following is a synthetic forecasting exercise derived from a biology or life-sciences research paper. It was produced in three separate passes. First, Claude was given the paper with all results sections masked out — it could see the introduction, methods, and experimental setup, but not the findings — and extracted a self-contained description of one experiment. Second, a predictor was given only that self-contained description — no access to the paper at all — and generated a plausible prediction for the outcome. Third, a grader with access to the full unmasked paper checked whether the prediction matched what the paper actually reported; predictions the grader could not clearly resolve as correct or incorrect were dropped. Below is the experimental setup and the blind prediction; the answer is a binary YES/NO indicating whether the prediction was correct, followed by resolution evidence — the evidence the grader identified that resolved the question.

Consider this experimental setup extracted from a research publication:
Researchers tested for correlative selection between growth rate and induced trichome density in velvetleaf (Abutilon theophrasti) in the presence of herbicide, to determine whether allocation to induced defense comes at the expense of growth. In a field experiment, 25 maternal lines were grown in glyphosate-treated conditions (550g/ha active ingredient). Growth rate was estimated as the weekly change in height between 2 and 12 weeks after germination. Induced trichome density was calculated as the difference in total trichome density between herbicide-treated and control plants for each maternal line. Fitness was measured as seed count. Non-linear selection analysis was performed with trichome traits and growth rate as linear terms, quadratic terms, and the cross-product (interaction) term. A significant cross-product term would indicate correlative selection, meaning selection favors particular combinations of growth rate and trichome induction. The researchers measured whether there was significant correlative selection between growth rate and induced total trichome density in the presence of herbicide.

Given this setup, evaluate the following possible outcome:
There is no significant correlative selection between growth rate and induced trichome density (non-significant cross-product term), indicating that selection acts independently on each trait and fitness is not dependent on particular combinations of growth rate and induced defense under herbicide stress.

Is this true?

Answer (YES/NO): NO